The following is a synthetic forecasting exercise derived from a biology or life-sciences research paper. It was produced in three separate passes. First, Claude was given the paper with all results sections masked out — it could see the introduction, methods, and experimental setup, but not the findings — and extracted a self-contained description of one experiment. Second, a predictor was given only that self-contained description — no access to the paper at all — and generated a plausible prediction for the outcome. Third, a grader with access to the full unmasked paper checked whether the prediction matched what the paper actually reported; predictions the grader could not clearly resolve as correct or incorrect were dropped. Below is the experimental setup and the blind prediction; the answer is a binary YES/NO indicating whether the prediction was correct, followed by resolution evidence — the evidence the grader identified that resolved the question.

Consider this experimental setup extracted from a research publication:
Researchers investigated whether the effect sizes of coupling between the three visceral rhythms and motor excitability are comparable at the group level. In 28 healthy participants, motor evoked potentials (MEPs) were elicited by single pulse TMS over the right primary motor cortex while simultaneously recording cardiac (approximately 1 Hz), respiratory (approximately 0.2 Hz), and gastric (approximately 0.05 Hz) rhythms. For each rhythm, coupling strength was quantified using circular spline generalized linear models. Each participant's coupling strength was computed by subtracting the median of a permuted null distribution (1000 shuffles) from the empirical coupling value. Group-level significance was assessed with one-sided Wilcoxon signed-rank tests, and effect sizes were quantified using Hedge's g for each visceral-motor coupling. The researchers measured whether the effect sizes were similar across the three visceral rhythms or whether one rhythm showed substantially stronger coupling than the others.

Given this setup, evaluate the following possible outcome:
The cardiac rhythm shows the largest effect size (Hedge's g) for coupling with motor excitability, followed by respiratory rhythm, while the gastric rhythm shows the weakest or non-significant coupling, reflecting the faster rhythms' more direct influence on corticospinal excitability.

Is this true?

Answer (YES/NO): NO